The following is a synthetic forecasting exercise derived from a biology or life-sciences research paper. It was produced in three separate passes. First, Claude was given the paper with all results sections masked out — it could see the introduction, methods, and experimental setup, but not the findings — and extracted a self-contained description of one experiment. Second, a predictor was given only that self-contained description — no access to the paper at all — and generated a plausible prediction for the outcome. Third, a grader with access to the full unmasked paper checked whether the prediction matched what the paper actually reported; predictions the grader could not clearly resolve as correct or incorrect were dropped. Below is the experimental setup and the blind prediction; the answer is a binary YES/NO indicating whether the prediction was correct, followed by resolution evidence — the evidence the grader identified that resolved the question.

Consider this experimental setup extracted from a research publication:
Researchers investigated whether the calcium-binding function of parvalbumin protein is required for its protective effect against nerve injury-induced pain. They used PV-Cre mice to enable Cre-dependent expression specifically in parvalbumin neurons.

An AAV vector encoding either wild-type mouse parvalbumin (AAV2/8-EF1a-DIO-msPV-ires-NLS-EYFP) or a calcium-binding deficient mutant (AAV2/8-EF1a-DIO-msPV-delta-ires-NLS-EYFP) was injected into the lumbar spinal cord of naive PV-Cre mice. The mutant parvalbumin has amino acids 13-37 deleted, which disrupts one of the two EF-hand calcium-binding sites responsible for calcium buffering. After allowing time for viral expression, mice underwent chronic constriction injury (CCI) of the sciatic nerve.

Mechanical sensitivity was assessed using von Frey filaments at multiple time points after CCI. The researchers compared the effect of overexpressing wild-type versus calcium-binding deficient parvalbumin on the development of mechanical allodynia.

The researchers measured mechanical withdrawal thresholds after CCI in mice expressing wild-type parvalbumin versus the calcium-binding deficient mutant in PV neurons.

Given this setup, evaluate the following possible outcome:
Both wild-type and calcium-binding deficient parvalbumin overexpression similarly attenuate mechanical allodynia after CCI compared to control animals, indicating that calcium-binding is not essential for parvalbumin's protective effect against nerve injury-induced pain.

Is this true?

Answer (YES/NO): NO